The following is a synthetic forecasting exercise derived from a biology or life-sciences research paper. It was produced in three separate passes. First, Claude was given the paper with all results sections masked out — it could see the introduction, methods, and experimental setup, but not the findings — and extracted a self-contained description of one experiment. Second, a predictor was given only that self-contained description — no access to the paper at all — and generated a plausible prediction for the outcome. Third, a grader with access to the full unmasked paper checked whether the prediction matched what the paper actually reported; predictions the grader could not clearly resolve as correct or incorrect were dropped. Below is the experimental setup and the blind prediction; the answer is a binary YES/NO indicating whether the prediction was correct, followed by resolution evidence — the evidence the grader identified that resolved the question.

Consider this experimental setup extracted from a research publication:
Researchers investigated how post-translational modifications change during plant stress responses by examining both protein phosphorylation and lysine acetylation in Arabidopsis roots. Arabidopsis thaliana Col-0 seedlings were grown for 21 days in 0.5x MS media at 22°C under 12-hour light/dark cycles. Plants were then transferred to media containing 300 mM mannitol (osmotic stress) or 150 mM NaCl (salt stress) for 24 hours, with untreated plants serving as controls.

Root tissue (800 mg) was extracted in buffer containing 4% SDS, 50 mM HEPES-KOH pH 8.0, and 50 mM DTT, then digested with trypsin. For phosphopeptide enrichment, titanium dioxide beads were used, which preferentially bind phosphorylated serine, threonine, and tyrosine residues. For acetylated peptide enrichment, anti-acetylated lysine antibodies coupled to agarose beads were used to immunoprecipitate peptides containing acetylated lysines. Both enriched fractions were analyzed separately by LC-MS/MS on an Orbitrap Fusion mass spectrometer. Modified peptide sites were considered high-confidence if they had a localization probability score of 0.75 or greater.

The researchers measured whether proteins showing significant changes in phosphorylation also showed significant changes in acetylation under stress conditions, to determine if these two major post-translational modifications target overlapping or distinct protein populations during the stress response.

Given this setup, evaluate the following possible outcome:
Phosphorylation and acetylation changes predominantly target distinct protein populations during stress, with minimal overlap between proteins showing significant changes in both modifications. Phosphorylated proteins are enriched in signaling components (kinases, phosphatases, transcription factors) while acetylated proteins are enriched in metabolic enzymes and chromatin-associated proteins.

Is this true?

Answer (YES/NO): NO